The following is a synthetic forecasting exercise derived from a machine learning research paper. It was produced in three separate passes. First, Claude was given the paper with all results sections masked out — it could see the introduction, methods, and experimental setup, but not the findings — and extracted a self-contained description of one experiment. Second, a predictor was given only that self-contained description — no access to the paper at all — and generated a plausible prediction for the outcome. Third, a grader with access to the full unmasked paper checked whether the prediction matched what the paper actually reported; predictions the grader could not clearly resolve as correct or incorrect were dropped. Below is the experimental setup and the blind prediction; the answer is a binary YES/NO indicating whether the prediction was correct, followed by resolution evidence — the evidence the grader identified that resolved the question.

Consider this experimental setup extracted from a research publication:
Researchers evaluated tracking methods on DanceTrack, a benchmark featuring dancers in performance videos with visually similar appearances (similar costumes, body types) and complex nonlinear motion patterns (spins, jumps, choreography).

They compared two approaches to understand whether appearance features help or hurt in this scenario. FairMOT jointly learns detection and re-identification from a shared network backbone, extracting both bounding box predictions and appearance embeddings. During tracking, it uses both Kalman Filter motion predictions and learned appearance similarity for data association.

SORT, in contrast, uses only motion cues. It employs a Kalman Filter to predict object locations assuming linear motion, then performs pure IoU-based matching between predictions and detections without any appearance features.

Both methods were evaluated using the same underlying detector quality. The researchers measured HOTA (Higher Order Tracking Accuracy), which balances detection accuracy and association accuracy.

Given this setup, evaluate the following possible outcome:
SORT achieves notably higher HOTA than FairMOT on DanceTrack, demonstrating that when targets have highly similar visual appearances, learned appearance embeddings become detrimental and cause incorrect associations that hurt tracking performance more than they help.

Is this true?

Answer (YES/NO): YES